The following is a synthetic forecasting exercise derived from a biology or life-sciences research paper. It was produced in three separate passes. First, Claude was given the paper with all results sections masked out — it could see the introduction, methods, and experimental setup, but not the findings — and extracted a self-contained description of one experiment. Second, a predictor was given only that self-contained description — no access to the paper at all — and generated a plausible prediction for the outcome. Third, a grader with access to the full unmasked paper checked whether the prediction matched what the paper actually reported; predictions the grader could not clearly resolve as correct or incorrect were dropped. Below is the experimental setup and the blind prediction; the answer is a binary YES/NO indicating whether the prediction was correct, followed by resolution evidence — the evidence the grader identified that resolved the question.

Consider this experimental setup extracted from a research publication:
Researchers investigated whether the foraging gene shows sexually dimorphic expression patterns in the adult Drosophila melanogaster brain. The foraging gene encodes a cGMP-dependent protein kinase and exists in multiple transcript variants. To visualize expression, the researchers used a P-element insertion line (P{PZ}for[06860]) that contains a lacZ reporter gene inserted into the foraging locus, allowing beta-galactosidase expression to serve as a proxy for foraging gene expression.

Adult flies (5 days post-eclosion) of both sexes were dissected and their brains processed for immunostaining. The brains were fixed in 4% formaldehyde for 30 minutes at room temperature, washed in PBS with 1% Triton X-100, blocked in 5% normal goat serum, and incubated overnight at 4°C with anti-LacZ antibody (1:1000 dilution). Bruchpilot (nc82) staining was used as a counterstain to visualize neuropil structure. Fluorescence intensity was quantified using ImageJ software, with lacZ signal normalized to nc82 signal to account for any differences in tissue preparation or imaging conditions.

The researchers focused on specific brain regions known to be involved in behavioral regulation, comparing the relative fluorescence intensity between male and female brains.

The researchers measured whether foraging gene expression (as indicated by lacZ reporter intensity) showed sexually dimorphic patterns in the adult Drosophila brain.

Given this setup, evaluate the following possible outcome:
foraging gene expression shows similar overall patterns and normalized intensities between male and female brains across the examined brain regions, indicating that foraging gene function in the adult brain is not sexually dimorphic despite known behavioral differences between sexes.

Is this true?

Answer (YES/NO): NO